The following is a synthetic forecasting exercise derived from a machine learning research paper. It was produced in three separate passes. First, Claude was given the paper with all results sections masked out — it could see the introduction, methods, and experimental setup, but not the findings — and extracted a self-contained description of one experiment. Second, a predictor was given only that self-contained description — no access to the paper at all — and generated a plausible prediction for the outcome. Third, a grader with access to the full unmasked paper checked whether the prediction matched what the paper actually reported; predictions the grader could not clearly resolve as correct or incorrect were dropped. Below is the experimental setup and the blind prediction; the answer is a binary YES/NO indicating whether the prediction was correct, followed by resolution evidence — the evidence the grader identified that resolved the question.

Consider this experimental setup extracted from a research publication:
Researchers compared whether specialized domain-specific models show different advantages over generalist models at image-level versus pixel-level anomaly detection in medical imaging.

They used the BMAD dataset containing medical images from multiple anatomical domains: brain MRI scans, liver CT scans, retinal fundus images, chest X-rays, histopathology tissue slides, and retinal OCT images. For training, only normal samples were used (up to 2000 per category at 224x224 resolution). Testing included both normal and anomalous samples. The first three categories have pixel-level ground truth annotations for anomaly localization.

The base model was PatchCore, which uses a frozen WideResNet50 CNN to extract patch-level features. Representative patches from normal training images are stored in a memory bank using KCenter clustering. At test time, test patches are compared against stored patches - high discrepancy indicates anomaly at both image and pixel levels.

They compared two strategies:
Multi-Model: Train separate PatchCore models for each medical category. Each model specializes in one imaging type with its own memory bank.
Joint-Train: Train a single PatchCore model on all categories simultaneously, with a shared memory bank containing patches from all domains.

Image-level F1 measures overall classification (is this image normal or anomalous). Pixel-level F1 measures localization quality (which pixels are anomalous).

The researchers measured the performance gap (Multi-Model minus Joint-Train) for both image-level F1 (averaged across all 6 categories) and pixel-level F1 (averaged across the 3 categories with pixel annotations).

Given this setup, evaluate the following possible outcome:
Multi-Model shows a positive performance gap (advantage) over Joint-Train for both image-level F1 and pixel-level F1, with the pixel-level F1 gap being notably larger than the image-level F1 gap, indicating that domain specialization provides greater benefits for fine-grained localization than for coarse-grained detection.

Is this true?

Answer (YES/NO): NO